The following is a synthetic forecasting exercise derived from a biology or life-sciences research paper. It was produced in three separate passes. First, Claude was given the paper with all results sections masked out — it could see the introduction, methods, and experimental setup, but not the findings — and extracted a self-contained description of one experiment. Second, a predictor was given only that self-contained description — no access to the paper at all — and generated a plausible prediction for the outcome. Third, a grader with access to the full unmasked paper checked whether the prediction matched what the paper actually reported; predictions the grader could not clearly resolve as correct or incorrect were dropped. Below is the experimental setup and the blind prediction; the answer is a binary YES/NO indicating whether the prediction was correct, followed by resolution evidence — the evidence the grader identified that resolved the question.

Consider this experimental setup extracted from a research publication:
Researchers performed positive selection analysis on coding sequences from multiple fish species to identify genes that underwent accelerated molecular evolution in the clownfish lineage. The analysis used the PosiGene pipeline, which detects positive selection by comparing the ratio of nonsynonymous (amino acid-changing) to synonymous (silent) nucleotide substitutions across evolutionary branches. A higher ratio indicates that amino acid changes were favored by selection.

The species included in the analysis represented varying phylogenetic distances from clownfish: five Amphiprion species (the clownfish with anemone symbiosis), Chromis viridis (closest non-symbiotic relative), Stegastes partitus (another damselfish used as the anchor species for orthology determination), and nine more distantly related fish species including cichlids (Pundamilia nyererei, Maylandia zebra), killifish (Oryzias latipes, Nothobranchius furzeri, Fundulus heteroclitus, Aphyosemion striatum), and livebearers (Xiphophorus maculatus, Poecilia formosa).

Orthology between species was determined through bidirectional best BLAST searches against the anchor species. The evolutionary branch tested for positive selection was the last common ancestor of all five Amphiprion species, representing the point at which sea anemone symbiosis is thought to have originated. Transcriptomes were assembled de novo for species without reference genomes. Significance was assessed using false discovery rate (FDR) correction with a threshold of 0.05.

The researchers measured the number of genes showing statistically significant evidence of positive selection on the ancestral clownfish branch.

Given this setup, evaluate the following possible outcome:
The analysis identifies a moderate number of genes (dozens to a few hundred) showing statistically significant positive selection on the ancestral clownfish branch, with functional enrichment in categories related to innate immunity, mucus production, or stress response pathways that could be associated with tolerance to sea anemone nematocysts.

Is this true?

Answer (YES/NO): NO